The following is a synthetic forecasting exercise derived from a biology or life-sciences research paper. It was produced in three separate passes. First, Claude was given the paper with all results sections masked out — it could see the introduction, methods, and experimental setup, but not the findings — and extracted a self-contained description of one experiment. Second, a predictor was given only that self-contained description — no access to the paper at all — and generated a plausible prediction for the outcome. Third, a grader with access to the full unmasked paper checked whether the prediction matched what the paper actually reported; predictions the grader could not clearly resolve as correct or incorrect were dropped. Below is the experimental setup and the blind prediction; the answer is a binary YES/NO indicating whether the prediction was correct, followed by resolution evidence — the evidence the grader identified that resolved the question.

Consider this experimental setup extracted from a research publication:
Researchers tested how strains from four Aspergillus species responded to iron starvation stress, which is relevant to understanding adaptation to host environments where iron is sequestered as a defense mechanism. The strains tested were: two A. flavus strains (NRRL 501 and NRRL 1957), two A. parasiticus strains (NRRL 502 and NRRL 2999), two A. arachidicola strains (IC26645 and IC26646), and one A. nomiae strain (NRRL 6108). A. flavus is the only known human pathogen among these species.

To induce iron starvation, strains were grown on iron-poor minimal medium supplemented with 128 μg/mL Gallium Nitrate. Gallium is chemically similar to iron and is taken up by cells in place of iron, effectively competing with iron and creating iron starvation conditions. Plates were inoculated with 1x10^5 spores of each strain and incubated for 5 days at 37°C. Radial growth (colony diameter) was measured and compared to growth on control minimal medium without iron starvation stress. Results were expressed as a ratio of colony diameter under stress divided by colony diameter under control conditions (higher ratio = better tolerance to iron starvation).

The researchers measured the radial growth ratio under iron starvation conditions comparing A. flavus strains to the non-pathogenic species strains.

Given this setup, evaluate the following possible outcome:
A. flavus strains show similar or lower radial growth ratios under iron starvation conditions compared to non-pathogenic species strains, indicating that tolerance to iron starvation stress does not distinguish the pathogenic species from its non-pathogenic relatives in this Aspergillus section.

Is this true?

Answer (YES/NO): YES